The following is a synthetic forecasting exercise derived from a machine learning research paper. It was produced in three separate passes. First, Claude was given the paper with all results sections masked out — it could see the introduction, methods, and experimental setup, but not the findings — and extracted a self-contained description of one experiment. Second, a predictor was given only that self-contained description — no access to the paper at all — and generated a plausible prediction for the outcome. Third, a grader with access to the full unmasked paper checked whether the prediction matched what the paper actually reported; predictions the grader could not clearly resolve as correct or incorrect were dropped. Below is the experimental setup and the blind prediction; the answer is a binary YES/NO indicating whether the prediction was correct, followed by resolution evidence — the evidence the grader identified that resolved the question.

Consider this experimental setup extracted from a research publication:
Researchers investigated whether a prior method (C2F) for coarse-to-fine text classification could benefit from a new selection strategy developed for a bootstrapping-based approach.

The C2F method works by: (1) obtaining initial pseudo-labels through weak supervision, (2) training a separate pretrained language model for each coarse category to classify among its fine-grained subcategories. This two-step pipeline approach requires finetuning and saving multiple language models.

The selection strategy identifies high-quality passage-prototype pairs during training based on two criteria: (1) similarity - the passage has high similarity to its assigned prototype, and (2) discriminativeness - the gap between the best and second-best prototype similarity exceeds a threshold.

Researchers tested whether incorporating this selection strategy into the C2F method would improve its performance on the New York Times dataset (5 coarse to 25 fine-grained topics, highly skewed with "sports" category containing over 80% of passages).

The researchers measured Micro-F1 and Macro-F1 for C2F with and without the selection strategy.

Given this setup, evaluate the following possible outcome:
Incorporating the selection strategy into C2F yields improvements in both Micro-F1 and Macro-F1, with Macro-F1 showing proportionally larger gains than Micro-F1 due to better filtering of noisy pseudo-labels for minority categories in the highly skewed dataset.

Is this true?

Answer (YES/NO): NO